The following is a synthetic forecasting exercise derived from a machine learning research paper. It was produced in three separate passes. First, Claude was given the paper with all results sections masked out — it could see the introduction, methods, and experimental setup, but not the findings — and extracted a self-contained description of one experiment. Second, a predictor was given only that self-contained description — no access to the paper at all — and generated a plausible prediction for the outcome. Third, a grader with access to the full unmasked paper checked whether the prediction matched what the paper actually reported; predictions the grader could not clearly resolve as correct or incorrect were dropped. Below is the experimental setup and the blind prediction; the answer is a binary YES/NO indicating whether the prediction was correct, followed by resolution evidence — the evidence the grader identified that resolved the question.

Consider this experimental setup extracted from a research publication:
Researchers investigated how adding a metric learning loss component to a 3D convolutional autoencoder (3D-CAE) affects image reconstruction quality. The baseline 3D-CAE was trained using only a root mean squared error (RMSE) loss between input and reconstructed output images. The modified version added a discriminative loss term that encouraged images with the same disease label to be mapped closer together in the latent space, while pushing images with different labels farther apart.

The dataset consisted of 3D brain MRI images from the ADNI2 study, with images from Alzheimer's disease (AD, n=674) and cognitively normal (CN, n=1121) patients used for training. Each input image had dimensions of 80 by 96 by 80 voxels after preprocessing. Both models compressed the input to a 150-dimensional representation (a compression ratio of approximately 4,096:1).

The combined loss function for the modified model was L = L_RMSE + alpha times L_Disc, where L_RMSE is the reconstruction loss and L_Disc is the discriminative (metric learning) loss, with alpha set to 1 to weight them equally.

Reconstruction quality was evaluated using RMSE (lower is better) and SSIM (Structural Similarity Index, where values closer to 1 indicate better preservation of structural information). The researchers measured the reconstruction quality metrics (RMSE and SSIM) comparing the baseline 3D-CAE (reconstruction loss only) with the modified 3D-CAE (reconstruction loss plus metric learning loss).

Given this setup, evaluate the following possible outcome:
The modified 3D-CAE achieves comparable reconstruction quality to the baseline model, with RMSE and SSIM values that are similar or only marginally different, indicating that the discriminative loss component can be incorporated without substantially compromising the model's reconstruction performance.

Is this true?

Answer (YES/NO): NO